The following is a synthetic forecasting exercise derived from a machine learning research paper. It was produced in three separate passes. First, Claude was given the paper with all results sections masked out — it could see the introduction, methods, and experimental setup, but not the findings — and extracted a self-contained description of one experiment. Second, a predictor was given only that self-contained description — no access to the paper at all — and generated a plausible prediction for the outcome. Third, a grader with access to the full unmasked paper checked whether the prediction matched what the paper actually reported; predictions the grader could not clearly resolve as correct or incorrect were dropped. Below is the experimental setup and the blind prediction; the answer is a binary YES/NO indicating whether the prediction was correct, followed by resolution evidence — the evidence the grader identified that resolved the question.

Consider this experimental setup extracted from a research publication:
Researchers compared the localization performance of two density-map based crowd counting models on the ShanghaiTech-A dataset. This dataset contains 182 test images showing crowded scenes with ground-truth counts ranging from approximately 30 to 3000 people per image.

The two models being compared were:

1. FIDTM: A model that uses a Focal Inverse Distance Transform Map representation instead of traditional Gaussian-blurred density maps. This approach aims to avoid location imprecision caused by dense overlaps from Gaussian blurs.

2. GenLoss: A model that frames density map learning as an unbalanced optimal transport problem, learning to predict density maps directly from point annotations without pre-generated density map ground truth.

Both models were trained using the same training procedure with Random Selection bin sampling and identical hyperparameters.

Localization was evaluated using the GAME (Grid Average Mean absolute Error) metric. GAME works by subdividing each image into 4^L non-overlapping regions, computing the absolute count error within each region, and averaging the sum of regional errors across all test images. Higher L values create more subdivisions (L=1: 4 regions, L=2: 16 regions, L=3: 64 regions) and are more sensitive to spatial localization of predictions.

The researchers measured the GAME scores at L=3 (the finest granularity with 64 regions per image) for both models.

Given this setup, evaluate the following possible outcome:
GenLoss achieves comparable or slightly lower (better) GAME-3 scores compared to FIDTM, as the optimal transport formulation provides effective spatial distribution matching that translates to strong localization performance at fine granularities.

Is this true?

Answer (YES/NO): NO